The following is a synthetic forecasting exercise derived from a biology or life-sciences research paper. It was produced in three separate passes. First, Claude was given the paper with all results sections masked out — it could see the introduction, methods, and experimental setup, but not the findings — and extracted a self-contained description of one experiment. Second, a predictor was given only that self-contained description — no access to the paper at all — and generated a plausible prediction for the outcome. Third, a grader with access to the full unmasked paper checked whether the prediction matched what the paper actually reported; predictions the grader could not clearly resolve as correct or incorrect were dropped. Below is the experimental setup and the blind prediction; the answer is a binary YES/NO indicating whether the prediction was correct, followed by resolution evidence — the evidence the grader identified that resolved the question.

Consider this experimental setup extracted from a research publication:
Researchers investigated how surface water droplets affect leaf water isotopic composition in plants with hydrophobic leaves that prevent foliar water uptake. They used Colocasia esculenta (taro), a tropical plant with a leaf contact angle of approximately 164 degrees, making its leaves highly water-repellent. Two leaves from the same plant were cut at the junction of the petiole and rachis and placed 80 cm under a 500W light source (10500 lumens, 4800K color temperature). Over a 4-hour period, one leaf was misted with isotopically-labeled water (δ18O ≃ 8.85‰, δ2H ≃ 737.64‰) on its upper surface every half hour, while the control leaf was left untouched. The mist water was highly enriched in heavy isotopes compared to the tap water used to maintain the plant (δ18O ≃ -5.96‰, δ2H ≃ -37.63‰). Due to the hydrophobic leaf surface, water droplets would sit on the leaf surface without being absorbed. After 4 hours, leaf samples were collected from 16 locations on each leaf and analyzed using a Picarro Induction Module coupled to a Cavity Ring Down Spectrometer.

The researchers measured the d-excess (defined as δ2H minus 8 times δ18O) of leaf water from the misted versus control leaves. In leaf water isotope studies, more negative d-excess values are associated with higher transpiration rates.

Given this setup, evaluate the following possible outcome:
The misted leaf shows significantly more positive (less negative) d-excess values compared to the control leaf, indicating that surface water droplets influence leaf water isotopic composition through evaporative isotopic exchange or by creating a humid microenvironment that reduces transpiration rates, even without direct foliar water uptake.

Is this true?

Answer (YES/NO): YES